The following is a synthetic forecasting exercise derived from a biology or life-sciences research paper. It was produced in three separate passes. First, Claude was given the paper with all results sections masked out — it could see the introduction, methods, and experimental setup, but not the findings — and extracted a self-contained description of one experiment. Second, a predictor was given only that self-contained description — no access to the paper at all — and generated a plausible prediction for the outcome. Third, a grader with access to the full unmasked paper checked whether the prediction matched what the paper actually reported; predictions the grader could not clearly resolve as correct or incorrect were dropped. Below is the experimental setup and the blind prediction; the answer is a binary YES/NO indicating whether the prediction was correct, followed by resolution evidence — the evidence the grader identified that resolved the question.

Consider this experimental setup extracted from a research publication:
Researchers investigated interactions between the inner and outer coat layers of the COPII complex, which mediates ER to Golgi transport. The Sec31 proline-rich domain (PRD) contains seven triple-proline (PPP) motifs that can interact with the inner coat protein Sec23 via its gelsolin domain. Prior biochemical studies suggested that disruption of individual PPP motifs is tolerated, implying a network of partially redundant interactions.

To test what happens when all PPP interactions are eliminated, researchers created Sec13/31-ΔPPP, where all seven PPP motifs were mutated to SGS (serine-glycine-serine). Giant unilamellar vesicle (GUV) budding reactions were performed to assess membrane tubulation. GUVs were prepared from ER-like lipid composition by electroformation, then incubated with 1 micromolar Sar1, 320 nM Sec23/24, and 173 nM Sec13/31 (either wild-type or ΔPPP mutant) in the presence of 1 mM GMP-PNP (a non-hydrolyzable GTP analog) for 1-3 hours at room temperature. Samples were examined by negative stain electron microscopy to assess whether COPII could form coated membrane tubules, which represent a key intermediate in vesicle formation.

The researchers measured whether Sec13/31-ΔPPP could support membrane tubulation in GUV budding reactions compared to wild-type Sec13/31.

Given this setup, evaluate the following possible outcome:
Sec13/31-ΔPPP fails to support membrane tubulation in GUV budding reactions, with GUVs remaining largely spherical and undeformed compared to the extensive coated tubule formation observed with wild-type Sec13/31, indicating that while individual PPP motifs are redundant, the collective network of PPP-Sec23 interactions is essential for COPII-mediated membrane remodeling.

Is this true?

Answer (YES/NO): NO